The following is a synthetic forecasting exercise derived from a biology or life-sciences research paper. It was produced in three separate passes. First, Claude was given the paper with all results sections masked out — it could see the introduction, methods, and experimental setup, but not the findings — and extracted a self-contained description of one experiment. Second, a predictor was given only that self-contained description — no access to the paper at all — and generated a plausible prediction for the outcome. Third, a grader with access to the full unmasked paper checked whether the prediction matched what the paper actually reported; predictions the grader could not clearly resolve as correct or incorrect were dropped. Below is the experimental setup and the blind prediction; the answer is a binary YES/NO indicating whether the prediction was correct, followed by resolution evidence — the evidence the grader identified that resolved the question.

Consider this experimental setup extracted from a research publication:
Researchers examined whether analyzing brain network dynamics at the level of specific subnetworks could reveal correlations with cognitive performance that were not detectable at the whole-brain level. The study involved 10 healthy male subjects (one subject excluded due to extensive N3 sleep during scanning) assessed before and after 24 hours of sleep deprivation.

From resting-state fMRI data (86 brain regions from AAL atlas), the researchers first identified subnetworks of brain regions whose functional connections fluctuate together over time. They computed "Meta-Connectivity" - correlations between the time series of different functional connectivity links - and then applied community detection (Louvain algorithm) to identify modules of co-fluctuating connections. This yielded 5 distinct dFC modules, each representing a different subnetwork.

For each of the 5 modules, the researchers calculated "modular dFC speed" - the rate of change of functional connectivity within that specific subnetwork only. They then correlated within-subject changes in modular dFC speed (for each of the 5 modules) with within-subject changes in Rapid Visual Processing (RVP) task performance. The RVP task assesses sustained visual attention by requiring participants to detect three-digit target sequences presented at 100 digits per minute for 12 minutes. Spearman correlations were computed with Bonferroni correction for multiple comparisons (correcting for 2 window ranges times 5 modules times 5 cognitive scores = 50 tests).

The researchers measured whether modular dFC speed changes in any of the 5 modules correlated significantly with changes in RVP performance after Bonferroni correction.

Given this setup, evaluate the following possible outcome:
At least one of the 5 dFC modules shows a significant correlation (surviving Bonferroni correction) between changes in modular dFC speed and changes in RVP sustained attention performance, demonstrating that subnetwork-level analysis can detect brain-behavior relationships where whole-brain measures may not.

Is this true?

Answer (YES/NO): YES